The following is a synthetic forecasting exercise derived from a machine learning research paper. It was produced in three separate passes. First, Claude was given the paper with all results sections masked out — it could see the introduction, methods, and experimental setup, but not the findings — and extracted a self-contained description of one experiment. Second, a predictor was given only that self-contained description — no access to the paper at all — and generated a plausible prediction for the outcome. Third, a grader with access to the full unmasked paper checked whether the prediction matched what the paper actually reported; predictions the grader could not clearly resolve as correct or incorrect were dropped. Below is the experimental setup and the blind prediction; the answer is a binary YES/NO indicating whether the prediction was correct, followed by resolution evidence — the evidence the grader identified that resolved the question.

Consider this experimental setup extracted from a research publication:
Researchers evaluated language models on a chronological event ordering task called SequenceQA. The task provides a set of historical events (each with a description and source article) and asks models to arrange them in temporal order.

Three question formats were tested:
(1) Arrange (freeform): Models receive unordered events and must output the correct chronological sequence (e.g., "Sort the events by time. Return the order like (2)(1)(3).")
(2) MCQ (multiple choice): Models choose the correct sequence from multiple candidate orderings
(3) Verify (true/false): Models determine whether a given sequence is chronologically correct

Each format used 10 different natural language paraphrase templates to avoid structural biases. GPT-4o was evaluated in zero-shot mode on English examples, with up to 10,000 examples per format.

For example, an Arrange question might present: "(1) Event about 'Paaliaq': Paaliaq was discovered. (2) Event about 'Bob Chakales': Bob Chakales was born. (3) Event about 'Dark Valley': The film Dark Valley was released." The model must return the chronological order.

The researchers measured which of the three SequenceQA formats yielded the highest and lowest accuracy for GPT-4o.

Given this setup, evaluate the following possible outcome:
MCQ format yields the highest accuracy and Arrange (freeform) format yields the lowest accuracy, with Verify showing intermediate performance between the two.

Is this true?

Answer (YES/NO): YES